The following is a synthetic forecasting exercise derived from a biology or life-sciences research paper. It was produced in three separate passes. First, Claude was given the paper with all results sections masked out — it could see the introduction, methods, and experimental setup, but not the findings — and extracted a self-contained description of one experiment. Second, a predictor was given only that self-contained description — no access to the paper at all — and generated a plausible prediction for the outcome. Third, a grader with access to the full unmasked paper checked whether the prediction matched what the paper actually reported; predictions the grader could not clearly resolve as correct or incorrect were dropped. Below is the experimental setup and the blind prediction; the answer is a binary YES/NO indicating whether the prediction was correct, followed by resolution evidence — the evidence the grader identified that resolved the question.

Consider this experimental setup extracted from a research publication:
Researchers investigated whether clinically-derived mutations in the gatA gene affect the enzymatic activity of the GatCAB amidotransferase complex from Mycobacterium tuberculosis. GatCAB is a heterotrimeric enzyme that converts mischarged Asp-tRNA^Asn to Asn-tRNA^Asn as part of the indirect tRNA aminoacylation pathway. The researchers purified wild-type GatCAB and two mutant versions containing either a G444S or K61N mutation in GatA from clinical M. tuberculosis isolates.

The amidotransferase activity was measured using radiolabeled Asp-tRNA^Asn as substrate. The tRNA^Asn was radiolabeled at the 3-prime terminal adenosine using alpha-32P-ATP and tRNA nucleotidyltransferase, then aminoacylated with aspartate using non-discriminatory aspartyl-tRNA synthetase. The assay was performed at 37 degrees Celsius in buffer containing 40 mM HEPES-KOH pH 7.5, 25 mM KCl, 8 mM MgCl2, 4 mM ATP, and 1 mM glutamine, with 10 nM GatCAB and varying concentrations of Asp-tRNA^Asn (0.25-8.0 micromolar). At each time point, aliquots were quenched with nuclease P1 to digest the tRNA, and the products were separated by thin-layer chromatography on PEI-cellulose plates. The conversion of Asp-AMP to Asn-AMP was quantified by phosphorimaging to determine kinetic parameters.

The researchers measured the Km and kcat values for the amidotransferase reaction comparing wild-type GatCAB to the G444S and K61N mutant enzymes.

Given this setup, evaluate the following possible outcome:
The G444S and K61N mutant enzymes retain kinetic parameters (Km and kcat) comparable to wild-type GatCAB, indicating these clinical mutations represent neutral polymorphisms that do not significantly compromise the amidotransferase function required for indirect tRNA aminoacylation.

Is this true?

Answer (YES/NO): NO